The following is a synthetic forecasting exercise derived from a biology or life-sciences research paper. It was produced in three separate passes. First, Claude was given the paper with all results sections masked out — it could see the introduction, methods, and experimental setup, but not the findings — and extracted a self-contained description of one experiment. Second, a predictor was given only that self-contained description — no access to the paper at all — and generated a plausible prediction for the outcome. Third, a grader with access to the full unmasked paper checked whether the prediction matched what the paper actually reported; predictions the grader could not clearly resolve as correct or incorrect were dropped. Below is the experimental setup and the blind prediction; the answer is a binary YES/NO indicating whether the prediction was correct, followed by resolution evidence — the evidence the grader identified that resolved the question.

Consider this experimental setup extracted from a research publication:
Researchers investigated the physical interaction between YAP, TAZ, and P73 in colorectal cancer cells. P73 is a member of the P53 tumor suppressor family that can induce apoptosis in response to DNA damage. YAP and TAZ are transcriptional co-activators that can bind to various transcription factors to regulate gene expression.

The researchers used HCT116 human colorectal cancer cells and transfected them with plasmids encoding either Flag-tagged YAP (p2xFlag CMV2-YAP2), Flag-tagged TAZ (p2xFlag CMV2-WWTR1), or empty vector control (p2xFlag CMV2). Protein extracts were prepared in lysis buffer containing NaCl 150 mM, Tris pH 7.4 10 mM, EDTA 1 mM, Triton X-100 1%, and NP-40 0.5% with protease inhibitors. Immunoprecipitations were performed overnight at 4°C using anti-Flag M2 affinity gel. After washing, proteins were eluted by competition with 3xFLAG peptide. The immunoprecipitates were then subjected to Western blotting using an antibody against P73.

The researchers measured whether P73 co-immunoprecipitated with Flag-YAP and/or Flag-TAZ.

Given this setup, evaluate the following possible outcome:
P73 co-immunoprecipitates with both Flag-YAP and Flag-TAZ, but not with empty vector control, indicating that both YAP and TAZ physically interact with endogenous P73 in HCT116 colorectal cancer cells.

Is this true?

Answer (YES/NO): NO